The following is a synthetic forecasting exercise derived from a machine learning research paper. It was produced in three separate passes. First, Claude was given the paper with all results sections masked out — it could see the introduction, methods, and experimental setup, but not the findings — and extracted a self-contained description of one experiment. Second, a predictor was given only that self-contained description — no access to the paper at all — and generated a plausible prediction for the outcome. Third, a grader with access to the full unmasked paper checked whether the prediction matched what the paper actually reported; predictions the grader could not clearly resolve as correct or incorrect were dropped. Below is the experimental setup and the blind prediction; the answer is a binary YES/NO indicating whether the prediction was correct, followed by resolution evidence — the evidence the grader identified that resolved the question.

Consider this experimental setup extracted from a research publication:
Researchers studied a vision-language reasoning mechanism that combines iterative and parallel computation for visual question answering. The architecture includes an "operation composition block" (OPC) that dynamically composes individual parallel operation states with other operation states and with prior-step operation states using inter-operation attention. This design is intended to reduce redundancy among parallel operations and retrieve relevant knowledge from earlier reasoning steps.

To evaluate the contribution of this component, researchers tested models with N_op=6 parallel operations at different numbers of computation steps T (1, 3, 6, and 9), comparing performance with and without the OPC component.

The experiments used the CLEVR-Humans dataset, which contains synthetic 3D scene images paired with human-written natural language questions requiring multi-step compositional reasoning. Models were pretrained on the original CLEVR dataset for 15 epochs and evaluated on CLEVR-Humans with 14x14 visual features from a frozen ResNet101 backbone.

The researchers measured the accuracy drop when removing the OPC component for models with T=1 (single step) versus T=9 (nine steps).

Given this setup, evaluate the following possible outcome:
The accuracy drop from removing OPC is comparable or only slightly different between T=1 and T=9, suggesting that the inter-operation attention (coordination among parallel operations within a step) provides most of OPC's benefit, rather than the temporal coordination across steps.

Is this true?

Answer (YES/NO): NO